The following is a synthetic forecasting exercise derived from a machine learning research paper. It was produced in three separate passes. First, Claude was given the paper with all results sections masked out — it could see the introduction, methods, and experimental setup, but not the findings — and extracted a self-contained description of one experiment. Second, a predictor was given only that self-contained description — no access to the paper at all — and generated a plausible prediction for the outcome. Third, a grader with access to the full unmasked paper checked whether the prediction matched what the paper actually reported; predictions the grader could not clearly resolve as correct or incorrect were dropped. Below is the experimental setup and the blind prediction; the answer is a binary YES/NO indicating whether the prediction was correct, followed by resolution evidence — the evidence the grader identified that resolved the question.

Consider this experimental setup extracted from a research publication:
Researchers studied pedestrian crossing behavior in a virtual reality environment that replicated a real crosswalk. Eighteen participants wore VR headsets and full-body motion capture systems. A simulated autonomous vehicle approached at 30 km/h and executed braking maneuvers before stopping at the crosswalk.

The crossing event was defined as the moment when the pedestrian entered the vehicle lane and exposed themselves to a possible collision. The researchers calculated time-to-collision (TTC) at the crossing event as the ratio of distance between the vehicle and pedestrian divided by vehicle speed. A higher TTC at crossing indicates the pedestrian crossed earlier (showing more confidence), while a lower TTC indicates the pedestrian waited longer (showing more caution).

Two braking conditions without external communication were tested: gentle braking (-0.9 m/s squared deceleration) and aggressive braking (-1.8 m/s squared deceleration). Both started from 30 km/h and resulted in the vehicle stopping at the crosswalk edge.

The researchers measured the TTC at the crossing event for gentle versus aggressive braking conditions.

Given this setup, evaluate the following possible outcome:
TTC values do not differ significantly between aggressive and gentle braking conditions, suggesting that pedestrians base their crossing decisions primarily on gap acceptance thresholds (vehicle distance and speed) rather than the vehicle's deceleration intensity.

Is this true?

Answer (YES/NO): NO